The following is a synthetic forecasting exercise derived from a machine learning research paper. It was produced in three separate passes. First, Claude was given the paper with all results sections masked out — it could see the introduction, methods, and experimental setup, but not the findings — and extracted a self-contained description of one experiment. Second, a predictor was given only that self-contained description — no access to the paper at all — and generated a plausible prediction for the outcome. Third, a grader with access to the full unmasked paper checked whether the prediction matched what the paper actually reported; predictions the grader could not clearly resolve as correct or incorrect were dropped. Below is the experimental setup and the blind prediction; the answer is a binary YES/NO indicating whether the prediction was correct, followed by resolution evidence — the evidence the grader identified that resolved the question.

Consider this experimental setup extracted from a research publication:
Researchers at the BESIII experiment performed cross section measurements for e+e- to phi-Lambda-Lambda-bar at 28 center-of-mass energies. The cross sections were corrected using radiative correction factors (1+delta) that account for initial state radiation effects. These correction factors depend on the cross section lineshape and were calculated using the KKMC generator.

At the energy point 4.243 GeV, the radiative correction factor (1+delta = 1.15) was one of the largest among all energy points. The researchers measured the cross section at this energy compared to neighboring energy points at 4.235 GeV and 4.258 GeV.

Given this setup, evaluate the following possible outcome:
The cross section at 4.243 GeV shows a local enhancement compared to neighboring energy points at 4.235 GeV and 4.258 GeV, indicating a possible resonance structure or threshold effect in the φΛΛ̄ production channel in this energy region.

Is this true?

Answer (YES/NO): NO